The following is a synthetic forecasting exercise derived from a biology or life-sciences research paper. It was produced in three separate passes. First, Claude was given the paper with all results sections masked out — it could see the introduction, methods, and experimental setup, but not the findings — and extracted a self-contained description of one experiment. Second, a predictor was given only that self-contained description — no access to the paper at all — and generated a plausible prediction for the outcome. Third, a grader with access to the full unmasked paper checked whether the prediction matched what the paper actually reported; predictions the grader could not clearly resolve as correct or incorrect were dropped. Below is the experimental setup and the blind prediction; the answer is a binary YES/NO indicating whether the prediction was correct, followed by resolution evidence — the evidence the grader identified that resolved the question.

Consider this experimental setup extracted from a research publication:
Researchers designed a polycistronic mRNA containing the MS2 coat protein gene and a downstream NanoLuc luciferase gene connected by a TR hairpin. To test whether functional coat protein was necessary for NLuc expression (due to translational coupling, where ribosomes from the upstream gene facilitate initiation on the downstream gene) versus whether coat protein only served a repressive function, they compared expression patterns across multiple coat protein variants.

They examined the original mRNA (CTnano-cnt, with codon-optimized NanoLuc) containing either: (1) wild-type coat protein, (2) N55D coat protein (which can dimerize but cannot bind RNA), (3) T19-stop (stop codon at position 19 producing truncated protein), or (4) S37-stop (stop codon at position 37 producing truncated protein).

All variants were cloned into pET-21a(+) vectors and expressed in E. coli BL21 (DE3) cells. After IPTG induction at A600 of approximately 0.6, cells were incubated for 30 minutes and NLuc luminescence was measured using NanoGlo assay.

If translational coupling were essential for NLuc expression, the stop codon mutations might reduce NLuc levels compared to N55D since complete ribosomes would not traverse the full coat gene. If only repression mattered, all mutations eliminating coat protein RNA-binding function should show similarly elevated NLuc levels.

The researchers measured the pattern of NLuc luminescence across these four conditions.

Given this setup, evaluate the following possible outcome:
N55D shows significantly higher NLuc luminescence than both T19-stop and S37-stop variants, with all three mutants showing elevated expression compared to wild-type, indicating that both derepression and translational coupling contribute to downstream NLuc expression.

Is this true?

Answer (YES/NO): NO